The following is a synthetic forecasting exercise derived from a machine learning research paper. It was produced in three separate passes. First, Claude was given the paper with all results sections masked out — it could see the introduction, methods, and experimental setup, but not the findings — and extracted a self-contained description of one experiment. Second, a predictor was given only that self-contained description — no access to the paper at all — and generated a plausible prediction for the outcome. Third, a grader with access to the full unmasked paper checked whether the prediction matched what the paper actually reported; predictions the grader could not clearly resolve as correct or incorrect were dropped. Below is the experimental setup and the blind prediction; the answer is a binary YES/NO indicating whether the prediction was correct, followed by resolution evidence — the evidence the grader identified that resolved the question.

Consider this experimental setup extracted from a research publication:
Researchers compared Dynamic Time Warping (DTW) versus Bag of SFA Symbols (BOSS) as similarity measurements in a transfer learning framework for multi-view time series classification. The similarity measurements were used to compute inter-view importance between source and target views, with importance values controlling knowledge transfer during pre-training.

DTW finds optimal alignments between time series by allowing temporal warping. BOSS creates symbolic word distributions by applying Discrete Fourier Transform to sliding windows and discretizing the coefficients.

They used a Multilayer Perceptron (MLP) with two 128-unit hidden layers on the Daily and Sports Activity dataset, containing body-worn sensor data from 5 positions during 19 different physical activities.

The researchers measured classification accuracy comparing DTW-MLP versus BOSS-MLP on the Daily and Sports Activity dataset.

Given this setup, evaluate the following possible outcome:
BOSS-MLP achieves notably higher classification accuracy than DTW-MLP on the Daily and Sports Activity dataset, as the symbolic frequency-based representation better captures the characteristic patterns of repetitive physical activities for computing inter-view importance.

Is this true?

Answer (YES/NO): NO